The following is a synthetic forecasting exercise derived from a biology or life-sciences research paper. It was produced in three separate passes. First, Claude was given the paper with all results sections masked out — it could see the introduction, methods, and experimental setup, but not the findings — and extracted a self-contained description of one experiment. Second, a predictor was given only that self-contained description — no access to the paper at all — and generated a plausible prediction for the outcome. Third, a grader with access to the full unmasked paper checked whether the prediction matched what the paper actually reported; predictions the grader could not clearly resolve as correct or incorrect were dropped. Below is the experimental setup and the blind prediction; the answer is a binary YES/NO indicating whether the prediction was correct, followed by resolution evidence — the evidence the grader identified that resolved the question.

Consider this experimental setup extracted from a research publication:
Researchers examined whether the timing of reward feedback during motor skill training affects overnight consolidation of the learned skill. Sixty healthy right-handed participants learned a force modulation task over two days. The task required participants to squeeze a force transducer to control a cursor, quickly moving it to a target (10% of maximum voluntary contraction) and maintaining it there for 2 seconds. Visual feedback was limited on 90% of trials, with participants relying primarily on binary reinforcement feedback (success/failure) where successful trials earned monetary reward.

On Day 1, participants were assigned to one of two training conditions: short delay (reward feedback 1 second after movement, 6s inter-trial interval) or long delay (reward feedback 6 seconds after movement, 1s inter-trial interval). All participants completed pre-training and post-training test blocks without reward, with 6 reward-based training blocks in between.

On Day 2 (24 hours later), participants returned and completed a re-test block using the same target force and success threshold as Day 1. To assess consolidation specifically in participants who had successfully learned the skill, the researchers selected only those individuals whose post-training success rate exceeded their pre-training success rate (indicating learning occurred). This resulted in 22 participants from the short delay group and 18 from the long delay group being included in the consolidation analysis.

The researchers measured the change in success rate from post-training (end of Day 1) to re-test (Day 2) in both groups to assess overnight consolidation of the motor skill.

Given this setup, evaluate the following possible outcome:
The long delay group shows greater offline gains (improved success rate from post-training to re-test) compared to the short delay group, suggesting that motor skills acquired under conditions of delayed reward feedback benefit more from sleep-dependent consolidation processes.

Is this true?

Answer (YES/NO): NO